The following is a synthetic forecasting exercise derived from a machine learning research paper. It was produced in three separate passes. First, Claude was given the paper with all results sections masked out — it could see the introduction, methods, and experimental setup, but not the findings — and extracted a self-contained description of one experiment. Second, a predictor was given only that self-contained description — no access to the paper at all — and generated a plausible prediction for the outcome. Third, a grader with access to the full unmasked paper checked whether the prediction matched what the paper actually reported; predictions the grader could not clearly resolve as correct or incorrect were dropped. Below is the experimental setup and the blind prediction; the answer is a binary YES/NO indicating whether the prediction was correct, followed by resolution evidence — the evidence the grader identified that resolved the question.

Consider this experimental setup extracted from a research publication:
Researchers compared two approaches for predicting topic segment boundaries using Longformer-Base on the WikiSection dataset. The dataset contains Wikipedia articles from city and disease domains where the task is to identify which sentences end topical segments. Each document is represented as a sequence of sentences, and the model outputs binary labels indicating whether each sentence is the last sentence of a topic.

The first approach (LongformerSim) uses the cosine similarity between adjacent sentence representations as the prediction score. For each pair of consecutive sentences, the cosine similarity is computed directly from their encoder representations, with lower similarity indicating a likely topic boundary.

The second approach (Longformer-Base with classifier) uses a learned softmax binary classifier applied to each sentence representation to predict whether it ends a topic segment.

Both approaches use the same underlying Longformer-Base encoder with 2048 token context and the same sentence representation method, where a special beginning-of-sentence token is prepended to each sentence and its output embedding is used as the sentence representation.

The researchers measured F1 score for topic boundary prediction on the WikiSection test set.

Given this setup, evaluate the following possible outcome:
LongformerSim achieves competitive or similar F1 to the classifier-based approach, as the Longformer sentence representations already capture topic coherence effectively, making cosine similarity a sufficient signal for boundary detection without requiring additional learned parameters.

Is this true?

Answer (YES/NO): NO